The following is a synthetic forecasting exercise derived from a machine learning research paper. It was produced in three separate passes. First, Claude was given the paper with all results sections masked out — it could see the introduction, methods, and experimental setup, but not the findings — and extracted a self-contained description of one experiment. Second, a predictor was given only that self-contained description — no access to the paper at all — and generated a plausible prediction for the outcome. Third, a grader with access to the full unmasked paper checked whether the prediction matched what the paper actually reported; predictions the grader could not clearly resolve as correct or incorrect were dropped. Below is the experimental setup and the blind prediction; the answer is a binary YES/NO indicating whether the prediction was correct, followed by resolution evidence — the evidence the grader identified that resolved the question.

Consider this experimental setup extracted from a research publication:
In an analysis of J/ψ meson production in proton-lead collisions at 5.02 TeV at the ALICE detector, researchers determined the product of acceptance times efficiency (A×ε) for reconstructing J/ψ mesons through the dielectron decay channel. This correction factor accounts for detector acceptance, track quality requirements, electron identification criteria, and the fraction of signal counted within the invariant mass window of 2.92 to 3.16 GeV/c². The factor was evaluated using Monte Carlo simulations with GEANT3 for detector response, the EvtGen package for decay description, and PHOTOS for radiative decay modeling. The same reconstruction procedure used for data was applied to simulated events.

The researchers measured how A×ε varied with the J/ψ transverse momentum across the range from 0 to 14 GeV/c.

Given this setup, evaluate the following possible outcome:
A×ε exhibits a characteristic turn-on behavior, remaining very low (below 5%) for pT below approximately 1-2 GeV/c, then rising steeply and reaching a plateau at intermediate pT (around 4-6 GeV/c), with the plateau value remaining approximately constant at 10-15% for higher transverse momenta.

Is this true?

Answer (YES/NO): NO